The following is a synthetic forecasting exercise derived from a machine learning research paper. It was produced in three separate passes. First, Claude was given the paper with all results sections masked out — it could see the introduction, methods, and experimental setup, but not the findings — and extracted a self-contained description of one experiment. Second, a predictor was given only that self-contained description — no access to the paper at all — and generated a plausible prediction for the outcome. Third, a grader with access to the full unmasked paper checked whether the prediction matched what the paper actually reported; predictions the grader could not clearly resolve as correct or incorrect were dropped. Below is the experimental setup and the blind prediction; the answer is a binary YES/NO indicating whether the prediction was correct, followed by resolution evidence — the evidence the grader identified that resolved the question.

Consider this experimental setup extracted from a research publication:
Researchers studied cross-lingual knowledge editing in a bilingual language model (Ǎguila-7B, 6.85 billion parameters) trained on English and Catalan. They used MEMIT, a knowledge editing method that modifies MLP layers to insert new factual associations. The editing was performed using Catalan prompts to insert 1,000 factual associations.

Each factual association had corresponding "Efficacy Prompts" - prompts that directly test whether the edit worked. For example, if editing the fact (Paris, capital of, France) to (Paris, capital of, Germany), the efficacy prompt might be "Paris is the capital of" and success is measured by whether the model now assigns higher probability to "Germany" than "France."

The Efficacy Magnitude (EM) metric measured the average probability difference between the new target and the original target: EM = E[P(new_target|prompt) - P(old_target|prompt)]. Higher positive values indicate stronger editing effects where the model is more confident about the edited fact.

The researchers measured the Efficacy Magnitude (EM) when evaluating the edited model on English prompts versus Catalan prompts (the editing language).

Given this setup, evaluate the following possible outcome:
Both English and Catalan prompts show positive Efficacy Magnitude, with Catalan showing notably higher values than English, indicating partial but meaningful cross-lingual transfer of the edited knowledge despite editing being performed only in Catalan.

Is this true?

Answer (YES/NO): YES